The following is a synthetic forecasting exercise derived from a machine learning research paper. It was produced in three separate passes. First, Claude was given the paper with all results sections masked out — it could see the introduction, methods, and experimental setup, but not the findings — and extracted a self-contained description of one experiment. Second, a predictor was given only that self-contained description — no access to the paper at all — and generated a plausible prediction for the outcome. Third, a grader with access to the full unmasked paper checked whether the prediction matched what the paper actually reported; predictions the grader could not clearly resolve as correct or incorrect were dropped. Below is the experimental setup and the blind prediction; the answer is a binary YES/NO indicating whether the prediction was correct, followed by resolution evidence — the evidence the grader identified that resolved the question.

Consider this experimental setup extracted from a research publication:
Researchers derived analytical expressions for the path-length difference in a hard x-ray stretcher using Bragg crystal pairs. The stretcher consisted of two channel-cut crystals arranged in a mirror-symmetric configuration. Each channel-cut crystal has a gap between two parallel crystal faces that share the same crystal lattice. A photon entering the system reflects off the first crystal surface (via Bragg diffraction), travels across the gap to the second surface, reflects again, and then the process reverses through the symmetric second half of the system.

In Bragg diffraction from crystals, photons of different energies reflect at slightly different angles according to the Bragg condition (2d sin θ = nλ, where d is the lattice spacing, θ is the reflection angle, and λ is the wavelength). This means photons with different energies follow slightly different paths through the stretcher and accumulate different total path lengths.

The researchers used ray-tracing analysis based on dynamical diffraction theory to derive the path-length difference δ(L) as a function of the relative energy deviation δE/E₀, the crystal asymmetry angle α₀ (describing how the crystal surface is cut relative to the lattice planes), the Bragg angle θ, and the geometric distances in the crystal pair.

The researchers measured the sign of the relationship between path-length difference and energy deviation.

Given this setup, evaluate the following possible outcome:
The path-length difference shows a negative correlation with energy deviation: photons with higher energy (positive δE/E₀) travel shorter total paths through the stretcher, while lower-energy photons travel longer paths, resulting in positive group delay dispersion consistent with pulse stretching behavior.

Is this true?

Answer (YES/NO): YES